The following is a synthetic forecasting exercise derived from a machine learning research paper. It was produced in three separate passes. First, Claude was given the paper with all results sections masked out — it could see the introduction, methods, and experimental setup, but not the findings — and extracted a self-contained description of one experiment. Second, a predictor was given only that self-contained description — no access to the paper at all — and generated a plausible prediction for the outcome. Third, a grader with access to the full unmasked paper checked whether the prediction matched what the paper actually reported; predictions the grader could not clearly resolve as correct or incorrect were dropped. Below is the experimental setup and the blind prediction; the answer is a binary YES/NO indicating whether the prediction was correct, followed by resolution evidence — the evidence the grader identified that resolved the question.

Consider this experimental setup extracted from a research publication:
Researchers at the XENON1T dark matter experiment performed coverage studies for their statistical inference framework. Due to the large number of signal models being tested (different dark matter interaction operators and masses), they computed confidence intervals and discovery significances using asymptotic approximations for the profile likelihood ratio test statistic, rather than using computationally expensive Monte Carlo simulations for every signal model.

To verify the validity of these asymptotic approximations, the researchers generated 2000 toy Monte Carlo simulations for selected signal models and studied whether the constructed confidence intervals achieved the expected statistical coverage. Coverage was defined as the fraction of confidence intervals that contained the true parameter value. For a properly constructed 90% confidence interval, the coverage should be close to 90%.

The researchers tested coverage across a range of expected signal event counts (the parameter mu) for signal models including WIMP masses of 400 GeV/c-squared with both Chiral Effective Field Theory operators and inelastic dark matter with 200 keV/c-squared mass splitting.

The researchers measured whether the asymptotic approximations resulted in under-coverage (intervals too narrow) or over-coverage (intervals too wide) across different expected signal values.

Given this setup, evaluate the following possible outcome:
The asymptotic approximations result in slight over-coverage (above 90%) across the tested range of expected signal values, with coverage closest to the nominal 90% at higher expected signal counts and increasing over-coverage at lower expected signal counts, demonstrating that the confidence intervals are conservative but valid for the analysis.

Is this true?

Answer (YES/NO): YES